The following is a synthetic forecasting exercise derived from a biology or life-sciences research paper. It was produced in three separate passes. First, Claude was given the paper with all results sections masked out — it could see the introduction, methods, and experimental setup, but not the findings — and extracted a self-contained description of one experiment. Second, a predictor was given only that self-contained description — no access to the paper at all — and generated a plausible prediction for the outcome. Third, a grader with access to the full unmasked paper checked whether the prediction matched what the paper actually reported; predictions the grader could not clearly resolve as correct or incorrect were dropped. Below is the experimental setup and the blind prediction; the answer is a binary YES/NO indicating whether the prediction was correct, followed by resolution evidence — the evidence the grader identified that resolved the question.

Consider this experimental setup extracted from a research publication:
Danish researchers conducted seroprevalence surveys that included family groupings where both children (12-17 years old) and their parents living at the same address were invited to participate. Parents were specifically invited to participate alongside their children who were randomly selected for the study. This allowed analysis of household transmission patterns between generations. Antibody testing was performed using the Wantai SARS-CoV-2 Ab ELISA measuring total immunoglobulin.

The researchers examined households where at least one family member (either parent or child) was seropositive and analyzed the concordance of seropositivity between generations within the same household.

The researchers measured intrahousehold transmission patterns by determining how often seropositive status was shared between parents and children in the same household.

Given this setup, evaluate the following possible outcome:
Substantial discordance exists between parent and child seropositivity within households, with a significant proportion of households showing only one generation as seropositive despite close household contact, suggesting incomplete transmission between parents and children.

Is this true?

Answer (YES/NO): YES